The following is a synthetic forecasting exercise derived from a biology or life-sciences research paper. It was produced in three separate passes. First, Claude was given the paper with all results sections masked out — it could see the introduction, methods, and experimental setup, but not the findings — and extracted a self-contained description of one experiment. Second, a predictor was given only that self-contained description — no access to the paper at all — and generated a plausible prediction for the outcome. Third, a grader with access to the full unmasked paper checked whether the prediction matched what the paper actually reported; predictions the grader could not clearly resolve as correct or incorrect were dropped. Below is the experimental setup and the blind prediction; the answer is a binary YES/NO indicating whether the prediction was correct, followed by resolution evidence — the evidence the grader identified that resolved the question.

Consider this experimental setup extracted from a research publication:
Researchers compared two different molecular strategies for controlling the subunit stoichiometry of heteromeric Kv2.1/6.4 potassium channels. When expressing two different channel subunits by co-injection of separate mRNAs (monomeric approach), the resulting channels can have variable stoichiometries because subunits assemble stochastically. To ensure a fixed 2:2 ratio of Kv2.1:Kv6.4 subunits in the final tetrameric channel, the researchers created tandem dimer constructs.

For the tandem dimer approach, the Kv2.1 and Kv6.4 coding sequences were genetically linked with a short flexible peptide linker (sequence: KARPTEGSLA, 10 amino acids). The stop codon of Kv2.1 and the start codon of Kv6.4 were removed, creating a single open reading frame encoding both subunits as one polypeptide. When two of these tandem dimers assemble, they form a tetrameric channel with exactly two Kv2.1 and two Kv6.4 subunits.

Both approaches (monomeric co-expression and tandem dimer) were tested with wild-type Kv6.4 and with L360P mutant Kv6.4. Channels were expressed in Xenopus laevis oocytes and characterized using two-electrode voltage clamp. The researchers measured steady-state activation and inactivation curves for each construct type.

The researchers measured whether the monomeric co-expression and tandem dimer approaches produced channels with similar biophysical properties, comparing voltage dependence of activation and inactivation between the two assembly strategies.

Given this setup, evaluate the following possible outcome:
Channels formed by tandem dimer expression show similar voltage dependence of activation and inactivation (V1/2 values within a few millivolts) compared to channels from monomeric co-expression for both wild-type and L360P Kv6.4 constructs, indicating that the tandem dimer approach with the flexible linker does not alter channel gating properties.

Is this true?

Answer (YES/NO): YES